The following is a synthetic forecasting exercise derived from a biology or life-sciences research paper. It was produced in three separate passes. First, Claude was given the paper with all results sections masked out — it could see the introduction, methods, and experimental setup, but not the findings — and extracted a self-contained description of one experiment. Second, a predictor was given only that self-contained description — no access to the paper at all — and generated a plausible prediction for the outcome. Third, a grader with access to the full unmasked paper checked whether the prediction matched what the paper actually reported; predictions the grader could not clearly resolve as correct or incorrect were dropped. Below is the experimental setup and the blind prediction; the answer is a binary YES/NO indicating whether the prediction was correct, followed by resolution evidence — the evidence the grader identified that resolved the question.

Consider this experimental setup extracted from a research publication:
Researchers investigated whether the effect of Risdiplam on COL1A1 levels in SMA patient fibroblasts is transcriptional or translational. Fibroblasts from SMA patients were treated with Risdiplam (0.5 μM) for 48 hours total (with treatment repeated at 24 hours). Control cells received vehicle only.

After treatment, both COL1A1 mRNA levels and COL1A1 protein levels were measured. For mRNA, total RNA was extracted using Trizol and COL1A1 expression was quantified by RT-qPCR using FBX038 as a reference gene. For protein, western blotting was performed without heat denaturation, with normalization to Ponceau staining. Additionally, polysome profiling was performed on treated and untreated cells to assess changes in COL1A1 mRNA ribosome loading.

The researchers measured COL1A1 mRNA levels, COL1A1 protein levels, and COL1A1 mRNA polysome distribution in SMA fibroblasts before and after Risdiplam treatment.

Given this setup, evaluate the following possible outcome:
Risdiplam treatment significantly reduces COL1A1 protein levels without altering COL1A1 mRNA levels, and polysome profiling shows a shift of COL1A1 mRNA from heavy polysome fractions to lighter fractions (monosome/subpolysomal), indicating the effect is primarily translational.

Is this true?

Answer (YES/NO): NO